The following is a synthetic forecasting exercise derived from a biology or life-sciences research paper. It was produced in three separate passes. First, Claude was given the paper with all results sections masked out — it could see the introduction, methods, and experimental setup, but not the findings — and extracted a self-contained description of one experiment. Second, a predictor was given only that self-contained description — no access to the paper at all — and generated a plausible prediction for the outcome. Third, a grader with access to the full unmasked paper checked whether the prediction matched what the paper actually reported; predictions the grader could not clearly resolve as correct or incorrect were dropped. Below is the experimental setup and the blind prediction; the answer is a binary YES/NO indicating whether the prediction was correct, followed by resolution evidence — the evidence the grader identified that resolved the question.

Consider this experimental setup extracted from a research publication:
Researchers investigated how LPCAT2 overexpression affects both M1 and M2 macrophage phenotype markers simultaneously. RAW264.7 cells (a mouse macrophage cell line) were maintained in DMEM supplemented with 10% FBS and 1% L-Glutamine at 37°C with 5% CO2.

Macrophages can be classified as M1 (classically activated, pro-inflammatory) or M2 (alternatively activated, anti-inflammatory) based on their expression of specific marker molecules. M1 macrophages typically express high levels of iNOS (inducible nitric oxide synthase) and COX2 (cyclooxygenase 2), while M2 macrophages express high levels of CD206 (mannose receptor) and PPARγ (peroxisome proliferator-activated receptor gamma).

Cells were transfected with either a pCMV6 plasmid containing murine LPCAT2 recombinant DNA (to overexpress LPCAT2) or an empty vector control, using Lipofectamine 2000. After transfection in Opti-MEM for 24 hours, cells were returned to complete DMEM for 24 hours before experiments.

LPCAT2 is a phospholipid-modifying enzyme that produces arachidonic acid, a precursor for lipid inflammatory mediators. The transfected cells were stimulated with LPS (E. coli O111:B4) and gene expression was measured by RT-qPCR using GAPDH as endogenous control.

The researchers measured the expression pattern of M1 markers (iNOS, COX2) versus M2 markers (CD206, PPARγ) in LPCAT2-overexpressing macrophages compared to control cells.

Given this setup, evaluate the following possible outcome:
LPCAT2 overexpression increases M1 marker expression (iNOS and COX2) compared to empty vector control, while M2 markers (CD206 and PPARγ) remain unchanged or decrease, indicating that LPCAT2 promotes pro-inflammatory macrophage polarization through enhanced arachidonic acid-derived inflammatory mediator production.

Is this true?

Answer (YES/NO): YES